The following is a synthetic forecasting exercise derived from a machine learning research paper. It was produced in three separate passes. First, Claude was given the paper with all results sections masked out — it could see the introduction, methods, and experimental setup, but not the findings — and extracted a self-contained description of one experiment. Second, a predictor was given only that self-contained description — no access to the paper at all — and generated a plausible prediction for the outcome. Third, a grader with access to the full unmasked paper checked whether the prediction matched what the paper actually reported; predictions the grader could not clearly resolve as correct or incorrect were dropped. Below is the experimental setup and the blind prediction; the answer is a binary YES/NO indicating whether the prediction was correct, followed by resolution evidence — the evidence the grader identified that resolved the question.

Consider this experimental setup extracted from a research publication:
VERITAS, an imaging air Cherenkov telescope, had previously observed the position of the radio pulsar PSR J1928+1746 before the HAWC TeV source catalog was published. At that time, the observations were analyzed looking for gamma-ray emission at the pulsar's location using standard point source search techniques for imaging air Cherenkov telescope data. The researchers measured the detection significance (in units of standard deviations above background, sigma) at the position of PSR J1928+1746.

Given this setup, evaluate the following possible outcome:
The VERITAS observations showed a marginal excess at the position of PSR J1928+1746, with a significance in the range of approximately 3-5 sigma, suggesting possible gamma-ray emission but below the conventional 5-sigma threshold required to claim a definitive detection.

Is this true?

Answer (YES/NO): NO